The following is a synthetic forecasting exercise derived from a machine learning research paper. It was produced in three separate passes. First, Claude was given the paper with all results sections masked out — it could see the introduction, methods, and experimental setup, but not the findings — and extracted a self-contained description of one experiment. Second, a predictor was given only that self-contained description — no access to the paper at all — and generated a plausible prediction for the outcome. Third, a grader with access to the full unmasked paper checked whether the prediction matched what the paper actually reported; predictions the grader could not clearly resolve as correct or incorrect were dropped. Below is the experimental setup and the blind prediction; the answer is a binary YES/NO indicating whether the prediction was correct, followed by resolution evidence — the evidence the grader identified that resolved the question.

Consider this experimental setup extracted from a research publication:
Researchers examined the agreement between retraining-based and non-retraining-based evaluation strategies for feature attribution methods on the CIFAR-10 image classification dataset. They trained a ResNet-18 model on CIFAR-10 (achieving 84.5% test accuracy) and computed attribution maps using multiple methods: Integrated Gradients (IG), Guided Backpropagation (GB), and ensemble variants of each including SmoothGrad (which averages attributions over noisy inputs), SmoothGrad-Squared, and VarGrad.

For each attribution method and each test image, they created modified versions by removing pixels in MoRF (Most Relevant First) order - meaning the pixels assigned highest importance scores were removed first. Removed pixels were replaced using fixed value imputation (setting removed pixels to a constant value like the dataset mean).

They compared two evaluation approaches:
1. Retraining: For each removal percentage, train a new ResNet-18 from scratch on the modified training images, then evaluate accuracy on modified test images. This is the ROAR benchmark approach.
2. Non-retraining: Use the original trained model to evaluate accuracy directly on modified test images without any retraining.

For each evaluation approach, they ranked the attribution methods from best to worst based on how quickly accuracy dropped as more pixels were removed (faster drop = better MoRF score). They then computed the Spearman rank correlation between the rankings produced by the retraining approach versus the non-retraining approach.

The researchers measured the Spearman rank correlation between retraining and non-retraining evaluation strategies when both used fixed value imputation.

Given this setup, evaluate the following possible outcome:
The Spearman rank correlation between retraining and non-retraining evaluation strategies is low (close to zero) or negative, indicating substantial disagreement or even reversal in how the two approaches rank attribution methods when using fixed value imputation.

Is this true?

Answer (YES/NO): YES